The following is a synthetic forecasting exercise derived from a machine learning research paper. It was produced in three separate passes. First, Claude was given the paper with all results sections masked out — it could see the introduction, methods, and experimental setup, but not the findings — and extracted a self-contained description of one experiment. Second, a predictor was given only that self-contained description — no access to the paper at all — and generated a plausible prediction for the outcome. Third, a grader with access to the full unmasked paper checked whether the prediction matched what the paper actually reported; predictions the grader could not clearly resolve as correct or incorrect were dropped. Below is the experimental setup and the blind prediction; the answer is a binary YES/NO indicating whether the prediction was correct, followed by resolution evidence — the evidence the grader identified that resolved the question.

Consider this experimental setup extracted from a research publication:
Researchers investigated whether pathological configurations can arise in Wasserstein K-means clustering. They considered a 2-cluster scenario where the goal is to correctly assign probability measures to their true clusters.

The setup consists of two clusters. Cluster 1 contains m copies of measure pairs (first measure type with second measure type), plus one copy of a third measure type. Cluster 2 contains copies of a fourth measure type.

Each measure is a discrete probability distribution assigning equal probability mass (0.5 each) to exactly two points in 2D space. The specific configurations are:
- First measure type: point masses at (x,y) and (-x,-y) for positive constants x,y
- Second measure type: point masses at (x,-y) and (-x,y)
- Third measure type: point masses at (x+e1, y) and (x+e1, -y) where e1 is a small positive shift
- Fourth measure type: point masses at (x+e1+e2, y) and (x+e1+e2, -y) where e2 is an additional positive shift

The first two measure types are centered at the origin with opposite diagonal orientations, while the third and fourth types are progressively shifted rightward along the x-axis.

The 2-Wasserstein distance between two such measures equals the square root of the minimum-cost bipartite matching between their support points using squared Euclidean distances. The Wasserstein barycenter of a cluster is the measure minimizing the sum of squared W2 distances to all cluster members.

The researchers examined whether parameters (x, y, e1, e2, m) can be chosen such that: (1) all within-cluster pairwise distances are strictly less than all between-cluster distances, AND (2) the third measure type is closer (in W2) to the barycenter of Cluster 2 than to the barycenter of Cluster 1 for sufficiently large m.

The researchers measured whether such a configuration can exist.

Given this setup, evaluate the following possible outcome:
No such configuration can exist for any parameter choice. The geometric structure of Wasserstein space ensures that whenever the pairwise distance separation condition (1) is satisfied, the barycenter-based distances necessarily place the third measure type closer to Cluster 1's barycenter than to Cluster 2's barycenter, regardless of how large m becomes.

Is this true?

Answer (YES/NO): NO